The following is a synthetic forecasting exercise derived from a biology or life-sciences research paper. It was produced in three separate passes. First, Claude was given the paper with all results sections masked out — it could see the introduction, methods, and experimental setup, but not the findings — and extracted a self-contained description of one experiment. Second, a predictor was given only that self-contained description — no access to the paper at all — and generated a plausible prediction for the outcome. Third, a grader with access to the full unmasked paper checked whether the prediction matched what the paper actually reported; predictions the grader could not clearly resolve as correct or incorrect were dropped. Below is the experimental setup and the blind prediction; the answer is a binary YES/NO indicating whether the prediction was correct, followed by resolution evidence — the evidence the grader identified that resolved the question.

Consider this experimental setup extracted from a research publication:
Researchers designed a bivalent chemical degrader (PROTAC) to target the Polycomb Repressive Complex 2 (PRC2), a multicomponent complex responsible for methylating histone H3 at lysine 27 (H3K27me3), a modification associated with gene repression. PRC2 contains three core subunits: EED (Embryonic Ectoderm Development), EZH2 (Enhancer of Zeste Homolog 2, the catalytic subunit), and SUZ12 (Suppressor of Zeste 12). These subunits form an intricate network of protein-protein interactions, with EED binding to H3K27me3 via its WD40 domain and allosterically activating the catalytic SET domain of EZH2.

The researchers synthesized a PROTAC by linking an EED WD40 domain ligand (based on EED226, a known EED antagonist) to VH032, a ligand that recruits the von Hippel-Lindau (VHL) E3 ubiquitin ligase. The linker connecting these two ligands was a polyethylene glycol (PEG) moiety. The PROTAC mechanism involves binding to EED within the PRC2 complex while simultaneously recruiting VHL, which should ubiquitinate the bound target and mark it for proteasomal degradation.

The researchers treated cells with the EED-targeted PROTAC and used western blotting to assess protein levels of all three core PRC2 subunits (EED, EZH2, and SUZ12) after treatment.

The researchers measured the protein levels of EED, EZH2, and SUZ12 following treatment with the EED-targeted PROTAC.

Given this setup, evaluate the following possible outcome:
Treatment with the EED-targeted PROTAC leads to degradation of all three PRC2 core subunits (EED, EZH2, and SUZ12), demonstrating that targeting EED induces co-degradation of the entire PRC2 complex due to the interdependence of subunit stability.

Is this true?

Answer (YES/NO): NO